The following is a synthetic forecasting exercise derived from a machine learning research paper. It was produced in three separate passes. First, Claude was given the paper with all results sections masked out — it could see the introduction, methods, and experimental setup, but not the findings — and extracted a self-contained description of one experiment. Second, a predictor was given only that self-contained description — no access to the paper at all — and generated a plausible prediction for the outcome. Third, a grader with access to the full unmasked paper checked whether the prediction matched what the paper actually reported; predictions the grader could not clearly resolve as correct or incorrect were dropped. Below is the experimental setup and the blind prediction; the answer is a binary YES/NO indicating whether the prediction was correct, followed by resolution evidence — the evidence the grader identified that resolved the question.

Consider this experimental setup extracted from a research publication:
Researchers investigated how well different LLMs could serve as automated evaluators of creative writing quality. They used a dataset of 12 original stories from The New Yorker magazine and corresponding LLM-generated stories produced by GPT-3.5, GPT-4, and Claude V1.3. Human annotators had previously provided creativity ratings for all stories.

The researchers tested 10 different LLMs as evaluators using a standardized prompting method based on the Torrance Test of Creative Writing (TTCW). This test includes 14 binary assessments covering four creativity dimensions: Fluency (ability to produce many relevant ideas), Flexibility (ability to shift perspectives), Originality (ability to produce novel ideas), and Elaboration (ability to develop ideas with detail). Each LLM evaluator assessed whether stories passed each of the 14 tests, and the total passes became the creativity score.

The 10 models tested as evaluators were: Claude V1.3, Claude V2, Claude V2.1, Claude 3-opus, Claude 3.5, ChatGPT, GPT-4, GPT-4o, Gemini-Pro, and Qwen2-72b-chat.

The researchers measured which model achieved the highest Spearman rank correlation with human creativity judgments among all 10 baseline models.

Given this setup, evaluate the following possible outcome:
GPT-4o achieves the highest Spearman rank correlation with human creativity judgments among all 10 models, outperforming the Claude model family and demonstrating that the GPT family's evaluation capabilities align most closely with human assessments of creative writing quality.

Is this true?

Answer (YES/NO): NO